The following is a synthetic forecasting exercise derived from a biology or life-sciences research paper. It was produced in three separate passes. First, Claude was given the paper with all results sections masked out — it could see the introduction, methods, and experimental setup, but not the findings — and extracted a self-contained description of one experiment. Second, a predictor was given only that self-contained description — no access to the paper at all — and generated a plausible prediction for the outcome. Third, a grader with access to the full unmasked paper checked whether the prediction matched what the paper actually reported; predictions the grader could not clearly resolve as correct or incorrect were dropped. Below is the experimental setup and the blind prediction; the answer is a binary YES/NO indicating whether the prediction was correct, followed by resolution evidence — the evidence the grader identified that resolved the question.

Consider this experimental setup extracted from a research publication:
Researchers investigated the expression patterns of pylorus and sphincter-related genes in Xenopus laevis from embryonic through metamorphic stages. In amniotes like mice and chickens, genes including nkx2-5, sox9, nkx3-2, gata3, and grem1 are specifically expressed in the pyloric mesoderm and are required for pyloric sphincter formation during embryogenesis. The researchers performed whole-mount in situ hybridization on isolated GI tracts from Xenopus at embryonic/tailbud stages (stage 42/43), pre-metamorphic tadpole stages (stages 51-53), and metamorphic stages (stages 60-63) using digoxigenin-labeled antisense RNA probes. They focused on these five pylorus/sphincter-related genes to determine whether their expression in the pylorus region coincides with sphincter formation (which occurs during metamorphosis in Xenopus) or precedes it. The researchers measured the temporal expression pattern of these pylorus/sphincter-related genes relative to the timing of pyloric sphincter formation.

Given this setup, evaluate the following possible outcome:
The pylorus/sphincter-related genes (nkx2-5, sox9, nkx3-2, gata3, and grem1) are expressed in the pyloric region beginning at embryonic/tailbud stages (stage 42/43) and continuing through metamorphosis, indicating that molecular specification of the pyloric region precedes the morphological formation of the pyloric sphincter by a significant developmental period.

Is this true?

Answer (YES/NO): NO